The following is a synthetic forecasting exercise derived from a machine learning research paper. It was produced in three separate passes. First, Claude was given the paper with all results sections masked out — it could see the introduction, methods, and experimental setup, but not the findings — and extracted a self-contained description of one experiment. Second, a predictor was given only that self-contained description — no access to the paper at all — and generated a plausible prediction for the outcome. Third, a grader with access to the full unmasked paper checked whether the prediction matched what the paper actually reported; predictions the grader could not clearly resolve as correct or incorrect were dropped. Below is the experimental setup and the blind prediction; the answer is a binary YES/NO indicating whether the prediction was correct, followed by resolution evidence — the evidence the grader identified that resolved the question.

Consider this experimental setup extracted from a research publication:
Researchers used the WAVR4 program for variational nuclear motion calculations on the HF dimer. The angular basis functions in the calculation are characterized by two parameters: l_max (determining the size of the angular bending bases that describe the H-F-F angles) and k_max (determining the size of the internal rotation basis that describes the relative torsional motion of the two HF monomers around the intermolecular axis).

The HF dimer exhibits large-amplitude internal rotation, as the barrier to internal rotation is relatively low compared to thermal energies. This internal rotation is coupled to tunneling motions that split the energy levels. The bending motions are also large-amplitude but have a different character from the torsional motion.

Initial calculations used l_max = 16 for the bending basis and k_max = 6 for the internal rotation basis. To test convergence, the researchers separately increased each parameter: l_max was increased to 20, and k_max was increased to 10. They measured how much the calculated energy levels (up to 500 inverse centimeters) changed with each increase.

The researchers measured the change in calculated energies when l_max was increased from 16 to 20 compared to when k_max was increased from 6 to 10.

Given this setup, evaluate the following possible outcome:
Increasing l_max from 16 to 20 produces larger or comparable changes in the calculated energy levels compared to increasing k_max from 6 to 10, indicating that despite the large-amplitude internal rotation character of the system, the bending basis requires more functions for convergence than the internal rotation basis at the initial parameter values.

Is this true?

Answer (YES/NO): NO